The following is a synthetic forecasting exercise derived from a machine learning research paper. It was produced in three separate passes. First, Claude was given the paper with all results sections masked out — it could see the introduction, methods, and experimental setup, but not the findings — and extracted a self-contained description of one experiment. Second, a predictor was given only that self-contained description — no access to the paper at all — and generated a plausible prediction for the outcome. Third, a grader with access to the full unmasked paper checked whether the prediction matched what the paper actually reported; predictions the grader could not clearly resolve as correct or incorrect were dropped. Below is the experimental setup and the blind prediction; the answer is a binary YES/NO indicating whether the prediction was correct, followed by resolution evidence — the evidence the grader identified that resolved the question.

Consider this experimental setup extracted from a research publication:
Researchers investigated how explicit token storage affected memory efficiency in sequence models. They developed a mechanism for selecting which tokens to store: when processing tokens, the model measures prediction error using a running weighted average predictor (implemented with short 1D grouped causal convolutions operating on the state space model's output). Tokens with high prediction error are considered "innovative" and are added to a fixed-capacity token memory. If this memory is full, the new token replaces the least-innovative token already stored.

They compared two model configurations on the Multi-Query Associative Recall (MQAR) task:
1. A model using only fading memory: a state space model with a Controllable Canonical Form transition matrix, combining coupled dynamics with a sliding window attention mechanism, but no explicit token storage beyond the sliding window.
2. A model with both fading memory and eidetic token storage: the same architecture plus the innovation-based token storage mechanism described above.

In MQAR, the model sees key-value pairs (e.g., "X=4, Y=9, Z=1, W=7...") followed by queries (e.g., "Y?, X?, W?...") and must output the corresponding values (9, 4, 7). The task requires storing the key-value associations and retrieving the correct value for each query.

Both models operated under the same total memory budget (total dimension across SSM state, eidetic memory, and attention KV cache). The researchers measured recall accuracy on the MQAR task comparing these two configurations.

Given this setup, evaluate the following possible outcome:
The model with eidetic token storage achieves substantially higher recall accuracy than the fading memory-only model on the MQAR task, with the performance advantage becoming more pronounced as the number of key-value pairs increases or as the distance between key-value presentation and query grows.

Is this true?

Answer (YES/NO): YES